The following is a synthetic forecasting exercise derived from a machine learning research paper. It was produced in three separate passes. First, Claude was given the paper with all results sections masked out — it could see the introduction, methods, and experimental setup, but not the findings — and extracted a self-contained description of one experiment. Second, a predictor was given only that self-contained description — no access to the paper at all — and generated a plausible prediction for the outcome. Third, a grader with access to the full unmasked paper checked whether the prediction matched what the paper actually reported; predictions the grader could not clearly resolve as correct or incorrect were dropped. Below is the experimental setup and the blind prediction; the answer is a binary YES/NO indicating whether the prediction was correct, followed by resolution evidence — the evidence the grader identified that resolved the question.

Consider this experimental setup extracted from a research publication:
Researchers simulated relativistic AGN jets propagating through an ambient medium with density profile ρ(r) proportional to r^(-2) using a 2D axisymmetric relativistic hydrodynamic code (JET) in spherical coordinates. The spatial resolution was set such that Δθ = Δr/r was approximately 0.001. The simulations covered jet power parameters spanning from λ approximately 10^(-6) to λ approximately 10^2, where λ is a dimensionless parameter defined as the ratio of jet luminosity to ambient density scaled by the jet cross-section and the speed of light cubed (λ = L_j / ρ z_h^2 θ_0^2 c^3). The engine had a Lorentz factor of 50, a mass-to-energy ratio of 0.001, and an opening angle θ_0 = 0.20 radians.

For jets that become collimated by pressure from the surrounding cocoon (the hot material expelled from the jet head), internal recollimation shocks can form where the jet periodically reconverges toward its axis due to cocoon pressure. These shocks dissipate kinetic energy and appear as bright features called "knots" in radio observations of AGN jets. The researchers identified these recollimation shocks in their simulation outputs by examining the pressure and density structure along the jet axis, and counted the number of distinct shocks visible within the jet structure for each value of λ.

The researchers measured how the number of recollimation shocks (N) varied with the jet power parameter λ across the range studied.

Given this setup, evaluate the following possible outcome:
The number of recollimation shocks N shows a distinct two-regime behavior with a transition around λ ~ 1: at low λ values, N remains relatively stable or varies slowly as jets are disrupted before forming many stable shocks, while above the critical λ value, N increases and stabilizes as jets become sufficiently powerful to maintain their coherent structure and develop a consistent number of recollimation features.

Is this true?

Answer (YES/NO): NO